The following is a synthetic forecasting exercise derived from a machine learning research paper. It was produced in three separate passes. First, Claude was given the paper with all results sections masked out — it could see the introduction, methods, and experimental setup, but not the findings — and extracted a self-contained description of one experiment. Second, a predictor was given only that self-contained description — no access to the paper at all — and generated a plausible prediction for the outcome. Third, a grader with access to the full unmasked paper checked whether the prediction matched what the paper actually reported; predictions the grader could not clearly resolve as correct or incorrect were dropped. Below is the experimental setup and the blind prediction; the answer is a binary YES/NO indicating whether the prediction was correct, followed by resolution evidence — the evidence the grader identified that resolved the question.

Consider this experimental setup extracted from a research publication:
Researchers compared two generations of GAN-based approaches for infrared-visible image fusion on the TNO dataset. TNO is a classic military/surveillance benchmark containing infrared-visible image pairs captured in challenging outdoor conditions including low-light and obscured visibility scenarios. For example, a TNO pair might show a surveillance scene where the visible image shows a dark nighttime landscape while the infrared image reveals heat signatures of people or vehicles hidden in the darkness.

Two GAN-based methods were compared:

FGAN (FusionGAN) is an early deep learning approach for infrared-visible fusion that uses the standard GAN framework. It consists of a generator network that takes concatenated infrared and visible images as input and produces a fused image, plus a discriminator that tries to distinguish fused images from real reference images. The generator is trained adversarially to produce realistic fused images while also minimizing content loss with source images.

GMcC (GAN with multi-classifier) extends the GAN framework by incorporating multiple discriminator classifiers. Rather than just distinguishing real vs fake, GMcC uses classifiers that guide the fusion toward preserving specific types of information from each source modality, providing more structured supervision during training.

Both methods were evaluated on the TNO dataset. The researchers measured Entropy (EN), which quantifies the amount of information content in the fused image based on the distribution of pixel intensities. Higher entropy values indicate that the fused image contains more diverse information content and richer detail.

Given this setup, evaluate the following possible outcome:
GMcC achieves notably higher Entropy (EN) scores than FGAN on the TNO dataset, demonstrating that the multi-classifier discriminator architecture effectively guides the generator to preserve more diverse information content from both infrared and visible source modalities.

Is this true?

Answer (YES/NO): NO